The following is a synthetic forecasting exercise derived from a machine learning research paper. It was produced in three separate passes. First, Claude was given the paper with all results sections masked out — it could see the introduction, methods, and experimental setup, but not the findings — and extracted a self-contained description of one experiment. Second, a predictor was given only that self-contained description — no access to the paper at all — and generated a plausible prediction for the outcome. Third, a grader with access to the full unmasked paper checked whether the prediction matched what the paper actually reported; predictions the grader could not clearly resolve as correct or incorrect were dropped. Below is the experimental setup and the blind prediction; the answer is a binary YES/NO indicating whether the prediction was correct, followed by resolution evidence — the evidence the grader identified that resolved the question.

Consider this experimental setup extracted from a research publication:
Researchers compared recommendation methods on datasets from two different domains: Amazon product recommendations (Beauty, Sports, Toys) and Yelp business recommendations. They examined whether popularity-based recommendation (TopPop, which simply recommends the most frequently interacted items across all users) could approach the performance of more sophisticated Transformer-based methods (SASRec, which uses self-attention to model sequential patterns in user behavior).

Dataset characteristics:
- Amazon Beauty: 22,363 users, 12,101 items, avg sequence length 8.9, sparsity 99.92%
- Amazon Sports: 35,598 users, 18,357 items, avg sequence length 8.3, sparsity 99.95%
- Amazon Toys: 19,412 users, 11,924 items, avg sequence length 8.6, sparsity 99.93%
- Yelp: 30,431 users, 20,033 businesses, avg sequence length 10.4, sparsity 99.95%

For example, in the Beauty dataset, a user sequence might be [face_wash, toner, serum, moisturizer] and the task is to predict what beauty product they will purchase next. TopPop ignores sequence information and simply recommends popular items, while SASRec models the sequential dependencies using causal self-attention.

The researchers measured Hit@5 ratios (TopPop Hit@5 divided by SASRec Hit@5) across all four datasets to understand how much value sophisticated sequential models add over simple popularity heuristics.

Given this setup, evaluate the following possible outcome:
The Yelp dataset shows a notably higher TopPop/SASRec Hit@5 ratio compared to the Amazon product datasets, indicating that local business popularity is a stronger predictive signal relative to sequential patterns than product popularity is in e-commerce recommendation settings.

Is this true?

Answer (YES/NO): YES